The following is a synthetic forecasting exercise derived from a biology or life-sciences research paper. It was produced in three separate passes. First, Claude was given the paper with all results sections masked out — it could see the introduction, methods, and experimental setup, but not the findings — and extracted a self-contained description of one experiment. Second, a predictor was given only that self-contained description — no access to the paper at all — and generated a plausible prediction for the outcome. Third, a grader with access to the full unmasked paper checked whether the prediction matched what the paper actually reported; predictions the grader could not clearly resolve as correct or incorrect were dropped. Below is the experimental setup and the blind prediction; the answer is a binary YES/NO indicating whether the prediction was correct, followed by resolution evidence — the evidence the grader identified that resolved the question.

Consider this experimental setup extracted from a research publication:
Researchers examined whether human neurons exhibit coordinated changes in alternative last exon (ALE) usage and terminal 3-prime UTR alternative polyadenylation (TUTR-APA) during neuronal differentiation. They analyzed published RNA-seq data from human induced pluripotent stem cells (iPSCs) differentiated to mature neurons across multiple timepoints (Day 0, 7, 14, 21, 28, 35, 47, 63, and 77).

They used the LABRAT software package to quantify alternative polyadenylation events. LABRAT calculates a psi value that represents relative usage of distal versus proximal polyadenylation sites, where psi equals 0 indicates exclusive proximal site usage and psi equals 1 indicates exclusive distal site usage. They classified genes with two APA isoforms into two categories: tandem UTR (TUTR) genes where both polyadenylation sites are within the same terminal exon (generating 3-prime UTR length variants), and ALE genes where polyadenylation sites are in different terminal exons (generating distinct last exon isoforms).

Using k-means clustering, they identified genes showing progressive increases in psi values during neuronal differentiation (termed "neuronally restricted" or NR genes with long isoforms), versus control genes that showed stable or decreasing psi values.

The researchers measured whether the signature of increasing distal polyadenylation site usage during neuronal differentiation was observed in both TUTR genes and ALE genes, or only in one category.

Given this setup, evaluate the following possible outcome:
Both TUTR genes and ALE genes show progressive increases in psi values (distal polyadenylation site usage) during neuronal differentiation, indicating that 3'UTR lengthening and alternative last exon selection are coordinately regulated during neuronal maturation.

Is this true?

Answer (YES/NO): YES